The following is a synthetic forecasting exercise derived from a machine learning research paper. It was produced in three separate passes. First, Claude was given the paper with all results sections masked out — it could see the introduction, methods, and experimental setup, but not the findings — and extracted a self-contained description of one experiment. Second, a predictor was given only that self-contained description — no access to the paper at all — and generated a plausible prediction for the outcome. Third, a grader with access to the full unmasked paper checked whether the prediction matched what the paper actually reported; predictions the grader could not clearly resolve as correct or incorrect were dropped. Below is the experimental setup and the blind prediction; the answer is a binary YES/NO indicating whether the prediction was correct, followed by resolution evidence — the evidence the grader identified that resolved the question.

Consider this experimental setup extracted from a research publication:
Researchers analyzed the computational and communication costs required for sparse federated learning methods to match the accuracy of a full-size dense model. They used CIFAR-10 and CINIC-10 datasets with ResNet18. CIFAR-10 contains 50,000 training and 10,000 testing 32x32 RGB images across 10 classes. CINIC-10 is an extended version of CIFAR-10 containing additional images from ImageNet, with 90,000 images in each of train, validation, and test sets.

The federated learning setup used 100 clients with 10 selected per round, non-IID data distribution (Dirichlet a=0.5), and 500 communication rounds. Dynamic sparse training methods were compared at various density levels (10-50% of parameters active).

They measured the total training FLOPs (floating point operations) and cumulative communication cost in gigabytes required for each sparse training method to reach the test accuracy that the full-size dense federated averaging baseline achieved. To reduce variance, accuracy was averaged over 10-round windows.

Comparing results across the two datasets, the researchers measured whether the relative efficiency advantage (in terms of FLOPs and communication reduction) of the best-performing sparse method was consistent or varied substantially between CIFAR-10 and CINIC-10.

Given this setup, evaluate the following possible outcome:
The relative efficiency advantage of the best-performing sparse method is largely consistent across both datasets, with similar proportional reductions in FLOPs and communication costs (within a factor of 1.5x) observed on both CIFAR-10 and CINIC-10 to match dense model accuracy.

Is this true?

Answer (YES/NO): NO